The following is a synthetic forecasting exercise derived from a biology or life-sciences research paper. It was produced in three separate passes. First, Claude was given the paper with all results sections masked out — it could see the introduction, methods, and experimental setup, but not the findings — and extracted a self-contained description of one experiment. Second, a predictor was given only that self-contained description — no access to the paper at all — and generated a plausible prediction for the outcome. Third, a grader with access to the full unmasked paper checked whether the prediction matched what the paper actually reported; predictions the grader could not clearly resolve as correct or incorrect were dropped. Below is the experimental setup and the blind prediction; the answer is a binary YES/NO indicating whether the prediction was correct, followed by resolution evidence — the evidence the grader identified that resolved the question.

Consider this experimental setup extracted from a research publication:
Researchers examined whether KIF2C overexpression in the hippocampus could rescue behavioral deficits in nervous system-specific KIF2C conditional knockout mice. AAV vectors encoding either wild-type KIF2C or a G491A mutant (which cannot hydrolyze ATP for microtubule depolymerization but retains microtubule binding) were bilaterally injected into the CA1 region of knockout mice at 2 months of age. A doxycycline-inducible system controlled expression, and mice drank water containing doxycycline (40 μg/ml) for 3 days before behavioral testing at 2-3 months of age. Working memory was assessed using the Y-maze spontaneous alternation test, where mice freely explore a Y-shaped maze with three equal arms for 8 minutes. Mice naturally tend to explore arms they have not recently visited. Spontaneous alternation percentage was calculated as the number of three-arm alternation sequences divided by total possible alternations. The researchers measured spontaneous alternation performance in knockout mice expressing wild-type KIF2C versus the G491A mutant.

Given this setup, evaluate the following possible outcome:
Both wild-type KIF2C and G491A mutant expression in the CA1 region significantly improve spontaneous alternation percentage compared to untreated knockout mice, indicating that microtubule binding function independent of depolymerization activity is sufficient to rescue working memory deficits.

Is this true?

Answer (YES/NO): NO